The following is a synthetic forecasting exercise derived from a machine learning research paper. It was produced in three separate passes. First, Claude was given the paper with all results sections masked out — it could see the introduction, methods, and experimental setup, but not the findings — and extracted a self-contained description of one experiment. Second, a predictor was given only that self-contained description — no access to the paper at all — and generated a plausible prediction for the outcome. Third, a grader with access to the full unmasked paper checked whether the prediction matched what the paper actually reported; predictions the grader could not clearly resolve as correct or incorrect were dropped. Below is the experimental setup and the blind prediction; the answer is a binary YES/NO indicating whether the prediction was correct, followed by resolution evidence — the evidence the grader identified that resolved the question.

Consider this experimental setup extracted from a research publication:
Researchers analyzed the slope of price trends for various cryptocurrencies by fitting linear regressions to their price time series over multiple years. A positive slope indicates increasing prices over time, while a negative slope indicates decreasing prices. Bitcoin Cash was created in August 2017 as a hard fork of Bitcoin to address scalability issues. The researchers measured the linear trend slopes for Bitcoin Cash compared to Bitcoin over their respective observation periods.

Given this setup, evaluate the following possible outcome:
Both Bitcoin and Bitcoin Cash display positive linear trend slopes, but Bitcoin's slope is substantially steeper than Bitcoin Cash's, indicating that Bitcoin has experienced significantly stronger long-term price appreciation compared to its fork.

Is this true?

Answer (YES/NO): NO